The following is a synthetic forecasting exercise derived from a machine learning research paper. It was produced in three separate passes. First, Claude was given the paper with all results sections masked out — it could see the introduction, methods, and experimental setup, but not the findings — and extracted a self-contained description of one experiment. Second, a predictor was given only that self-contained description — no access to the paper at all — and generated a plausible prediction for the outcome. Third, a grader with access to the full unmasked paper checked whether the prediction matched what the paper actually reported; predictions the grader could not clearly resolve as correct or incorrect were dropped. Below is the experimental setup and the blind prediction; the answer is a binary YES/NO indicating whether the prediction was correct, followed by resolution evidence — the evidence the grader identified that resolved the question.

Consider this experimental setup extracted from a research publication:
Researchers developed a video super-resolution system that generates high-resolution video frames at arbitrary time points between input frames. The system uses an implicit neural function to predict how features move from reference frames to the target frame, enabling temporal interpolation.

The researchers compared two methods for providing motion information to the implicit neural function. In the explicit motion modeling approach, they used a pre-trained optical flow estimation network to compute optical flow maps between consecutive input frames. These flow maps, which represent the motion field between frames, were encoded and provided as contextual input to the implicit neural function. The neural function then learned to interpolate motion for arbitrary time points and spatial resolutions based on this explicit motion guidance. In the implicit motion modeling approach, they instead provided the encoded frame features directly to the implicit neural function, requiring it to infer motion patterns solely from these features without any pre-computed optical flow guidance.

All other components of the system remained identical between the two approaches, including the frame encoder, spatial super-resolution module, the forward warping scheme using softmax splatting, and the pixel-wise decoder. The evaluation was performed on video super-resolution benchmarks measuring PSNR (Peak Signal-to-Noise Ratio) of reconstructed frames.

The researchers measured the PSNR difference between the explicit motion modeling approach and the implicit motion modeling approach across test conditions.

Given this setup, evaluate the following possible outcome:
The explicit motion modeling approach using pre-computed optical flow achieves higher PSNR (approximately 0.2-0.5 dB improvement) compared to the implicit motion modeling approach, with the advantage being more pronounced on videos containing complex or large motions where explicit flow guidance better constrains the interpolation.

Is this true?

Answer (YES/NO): NO